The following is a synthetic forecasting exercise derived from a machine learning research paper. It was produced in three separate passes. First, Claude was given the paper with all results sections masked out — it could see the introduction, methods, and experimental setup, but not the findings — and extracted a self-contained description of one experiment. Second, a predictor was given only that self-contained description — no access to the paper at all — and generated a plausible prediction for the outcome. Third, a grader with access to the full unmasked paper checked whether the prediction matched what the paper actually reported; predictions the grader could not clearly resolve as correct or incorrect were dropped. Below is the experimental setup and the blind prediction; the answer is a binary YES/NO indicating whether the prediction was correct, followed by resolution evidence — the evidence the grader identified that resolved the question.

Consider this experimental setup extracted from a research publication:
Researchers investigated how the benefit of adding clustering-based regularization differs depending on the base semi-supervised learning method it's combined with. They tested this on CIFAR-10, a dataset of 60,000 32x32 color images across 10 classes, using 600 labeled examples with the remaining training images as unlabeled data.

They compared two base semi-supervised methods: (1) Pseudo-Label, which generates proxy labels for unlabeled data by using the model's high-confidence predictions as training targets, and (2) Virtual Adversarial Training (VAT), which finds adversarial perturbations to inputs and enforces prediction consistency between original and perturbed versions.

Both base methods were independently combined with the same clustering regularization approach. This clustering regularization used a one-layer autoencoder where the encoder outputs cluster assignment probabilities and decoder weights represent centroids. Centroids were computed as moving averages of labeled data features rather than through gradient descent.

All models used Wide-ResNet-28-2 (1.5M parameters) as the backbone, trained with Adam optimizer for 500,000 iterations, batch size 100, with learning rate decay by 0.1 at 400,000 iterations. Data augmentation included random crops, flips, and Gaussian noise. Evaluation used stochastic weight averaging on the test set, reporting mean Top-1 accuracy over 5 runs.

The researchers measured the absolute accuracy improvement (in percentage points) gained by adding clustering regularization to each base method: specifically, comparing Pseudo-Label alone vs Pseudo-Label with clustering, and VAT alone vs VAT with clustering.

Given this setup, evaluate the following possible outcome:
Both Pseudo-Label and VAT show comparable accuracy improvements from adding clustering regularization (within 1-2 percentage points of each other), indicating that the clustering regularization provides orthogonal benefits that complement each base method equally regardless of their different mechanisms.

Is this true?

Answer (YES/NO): NO